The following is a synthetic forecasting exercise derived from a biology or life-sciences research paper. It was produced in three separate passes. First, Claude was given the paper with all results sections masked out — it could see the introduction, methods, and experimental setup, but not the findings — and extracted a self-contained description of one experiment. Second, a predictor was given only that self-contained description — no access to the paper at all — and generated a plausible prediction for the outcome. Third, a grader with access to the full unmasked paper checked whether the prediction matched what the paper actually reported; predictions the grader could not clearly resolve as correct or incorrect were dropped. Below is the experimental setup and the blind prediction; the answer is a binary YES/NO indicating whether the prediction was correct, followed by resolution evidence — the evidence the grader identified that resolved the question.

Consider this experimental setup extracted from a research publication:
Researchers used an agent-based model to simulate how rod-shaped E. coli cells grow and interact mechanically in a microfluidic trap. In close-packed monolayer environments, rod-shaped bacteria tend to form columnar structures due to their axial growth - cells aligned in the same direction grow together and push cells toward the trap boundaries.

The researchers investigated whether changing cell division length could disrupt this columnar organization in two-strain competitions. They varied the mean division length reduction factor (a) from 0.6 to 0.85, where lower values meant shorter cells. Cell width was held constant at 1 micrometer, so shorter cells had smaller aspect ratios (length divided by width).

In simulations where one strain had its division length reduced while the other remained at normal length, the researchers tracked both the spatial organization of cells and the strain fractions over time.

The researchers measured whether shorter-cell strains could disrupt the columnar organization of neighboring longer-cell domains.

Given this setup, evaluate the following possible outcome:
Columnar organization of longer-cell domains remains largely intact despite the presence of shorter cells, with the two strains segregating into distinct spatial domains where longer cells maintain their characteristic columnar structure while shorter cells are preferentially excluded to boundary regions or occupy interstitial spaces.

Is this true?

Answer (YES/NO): NO